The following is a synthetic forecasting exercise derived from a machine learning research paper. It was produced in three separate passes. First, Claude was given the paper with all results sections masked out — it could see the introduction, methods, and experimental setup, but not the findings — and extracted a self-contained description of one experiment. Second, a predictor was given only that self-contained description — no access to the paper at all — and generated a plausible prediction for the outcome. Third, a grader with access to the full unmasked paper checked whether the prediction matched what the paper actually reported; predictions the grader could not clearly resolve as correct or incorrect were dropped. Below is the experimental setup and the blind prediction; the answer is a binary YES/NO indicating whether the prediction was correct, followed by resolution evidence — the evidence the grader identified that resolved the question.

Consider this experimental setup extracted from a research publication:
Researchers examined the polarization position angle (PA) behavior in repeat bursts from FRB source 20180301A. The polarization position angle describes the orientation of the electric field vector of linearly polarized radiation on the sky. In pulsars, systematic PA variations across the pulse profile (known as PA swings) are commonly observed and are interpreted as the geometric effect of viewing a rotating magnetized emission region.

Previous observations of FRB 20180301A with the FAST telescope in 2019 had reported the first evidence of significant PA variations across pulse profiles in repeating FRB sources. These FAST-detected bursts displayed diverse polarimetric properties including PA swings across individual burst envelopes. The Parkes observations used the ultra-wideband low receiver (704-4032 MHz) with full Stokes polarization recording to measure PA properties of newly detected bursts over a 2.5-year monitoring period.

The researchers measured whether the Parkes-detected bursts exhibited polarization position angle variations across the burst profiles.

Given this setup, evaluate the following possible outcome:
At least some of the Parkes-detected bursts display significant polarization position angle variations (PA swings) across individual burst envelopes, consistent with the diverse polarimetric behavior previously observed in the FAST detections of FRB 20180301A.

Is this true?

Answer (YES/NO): NO